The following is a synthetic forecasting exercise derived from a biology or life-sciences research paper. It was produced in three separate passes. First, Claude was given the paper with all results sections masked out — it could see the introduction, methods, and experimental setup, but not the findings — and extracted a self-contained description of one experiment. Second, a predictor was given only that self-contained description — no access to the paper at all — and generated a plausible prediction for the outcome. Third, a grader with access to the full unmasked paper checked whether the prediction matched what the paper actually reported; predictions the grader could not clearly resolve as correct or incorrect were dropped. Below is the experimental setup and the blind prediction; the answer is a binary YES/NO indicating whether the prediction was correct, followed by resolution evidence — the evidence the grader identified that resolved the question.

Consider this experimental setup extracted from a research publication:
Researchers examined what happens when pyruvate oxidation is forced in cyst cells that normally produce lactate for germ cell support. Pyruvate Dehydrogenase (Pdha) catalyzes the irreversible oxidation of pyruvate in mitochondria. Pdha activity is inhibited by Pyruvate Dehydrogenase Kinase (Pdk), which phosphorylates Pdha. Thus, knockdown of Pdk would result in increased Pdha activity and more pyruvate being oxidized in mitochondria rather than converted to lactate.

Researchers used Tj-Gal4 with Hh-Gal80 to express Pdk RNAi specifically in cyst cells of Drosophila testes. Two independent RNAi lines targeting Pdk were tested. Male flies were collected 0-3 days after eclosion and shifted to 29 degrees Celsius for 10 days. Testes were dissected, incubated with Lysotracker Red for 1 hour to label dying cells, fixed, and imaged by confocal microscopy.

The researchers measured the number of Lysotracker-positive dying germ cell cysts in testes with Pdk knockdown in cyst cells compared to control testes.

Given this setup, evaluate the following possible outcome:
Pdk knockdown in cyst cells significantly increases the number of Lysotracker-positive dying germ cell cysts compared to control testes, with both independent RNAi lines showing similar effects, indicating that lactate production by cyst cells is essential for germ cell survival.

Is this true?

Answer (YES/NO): YES